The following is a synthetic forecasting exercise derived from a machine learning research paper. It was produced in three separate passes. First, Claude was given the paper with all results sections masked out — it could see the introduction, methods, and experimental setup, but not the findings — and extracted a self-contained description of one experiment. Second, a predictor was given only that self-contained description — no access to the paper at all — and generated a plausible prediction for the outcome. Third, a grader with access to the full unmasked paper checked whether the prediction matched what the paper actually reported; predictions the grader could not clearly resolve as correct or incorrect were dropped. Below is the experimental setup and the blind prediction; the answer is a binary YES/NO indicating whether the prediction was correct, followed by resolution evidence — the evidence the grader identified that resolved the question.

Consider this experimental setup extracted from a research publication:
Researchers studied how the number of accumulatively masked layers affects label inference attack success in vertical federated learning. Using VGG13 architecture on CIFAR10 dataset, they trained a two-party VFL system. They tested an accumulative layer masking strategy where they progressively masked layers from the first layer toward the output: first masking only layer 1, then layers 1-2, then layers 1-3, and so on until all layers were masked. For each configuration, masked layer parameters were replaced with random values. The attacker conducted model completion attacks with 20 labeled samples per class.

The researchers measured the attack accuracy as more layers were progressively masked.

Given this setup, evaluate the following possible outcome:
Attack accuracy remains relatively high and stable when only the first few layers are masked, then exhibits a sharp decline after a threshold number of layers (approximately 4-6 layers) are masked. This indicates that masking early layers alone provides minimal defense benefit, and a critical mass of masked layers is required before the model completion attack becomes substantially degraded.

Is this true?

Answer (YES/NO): NO